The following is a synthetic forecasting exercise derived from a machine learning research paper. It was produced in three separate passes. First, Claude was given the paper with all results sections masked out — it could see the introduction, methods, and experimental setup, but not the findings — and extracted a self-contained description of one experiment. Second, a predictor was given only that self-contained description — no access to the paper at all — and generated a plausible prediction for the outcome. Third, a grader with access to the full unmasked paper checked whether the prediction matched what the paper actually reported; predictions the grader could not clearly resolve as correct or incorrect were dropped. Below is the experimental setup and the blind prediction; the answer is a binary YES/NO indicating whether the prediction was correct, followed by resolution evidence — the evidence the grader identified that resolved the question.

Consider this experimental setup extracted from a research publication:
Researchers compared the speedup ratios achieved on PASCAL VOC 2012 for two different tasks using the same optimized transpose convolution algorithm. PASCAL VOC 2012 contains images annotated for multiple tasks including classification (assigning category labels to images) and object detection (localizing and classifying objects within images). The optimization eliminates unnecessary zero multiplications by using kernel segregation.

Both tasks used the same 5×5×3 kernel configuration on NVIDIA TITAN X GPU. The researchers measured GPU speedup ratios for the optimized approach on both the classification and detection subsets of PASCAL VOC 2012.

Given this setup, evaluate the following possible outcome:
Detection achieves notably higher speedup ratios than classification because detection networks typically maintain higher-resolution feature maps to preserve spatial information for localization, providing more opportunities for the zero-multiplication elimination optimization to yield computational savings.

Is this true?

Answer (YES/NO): NO